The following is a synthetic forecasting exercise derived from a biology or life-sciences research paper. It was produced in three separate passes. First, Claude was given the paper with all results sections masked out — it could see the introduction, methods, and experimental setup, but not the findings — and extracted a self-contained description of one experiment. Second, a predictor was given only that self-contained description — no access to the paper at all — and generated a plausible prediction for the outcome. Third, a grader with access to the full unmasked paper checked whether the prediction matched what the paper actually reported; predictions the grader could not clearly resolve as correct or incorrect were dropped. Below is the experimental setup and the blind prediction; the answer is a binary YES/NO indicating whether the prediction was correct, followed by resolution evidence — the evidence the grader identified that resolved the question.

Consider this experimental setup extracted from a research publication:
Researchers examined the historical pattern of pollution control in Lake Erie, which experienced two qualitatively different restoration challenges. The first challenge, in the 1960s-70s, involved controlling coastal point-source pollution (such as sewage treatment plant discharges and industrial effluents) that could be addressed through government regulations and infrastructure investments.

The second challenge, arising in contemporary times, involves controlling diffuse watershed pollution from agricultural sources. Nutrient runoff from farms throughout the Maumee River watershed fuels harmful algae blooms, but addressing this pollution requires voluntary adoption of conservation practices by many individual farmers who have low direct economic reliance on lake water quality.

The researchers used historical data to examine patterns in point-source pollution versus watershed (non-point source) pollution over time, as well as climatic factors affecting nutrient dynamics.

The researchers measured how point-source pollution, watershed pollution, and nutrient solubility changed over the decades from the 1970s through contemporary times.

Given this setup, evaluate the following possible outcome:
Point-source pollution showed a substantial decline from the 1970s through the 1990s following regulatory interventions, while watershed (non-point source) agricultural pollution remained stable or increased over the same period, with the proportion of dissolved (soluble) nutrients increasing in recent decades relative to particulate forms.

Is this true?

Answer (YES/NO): YES